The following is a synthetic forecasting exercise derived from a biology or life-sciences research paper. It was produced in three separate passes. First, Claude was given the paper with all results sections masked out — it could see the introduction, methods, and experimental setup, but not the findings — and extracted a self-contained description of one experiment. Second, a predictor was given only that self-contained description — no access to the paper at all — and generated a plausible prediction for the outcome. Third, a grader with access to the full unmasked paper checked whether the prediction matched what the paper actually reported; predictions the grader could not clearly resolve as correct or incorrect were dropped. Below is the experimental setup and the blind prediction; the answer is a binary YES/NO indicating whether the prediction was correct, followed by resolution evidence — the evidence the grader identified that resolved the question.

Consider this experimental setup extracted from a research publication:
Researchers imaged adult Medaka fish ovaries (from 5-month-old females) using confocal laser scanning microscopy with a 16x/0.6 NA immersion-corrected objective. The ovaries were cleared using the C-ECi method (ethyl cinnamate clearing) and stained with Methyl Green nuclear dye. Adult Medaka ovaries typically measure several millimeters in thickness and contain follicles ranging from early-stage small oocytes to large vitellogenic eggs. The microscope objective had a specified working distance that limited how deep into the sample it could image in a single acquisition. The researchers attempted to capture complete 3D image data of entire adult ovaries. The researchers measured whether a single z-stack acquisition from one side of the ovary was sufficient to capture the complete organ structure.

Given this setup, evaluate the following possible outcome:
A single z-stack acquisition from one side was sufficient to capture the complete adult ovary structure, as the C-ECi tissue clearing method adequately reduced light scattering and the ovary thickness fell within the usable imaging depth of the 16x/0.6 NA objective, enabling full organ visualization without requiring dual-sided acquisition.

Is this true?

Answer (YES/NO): NO